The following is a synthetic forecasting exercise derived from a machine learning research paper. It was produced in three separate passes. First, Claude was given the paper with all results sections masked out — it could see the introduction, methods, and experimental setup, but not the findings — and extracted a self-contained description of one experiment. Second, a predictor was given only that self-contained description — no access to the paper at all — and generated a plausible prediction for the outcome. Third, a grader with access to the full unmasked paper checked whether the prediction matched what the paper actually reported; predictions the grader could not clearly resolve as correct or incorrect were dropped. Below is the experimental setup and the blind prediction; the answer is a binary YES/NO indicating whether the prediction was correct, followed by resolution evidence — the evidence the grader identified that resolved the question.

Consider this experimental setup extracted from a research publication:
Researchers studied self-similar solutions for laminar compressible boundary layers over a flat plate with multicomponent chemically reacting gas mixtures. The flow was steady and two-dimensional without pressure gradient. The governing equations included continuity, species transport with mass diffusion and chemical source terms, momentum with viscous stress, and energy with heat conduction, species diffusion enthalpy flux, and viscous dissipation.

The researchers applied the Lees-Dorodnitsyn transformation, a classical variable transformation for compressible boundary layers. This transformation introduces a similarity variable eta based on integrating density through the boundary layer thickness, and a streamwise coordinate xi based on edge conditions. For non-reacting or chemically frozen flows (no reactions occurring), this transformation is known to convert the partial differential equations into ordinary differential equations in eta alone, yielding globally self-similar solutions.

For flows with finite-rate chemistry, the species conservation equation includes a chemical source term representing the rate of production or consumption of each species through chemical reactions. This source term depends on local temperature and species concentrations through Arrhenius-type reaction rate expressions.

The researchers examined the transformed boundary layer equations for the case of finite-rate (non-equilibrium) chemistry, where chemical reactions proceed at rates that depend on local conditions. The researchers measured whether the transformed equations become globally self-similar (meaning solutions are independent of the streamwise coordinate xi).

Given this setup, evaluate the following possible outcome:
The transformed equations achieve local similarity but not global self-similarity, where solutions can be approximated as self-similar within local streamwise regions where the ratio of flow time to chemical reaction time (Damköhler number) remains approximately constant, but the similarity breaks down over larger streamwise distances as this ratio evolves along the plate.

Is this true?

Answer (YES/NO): NO